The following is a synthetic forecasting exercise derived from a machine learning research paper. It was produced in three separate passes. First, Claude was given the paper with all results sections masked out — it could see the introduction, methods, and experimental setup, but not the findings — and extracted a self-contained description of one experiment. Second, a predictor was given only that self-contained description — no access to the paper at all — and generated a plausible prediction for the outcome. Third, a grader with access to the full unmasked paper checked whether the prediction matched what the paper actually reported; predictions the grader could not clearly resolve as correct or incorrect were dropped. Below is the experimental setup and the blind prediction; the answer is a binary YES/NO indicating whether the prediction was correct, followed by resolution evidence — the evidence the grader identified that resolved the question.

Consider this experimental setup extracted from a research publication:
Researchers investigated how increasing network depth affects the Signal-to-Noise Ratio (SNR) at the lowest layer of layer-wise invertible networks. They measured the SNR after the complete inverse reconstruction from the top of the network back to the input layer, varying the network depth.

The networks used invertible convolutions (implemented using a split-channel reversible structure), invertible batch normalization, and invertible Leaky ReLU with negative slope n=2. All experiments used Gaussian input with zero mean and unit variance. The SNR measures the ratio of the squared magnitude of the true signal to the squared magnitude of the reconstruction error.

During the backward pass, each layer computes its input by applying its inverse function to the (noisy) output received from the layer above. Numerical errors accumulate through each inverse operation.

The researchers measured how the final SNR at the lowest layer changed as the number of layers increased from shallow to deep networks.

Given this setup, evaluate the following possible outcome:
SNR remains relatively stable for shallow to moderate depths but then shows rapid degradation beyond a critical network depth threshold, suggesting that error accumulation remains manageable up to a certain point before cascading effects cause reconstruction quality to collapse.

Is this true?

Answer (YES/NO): NO